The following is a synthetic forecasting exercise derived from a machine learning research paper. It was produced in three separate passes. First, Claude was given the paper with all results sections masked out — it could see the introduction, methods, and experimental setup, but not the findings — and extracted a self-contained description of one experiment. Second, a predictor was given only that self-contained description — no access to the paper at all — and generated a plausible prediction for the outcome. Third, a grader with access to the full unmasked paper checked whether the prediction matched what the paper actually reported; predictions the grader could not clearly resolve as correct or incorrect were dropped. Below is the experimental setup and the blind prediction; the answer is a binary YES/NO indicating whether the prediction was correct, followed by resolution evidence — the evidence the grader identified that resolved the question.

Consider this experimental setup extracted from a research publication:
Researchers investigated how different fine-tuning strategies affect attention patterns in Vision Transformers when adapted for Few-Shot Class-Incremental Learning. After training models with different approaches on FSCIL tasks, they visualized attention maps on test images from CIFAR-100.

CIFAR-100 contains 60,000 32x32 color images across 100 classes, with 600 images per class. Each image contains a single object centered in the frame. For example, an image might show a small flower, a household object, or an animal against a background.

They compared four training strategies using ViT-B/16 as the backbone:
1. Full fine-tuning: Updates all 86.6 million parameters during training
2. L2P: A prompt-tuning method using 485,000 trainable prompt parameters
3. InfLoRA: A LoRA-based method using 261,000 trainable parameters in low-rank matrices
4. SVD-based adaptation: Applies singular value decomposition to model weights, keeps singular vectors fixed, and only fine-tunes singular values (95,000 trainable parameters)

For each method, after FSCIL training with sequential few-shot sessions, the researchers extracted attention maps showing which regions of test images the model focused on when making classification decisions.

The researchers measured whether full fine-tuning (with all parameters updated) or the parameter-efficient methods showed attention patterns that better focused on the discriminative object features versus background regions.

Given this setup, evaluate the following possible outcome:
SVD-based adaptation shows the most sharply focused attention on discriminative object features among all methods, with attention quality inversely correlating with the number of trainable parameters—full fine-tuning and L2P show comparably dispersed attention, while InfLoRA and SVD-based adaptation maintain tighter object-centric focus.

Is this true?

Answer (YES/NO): NO